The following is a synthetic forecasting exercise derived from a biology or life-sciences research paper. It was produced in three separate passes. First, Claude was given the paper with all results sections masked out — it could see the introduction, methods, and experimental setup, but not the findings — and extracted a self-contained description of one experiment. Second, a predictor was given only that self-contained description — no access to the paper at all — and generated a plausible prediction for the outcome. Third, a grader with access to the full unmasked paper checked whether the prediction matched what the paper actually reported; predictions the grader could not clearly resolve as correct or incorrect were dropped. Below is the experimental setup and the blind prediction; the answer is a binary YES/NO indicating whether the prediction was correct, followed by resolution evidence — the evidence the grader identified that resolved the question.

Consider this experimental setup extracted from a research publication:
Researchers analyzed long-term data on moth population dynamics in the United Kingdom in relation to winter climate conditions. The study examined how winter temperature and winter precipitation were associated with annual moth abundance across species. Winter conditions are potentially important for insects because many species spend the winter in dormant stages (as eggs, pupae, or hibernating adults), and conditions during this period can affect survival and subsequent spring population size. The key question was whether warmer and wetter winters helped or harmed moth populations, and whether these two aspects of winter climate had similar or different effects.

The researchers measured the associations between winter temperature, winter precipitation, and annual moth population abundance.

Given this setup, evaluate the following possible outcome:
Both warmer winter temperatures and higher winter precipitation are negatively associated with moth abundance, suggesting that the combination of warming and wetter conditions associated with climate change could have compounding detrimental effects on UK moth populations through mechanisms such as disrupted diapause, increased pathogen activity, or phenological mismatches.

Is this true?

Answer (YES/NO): NO